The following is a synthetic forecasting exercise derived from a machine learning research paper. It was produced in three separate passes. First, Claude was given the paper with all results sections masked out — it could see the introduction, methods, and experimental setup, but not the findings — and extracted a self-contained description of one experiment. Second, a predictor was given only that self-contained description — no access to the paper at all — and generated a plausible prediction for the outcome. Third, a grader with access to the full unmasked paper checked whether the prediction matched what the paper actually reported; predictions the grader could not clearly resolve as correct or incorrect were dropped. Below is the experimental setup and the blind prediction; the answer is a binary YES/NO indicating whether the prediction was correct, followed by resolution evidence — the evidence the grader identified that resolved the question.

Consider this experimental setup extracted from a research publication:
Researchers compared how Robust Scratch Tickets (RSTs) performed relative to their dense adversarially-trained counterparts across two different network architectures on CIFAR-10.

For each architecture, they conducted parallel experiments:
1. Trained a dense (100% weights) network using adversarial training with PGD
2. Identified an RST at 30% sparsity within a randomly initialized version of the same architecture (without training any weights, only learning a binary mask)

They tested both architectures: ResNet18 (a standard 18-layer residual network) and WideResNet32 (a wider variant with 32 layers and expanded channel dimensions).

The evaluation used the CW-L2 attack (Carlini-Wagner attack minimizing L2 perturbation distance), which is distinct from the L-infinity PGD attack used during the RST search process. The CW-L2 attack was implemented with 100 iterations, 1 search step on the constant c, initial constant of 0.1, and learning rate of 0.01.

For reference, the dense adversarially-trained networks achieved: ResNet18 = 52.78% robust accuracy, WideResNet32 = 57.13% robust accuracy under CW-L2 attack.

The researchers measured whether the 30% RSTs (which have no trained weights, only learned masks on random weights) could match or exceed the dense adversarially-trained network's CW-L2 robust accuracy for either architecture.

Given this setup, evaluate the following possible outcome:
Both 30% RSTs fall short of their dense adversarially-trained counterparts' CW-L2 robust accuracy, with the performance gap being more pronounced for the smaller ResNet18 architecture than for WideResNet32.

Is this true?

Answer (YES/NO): NO